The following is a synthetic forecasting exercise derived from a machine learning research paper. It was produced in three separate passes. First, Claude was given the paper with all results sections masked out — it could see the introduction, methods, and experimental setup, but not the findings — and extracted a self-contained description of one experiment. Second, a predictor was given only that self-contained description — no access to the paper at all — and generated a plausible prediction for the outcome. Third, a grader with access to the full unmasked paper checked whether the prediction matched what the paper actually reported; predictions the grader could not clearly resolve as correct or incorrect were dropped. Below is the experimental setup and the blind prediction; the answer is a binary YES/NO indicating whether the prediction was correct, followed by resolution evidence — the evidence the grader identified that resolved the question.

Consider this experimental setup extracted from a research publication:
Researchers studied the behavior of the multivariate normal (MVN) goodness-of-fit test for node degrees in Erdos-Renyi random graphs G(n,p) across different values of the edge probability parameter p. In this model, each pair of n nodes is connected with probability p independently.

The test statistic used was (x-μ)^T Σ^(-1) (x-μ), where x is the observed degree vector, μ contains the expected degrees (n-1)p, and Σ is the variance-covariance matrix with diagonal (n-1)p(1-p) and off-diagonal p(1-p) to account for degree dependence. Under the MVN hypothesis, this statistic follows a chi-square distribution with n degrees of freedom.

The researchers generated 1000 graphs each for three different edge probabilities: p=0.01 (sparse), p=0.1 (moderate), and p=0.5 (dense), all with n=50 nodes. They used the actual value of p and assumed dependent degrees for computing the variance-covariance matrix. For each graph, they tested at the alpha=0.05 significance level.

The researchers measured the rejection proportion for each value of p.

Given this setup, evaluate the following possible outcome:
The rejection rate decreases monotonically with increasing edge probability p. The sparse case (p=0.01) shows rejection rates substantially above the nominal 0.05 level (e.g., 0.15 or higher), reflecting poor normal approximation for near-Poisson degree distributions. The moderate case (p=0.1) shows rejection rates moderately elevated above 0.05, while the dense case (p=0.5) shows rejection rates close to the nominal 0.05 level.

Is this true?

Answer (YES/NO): NO